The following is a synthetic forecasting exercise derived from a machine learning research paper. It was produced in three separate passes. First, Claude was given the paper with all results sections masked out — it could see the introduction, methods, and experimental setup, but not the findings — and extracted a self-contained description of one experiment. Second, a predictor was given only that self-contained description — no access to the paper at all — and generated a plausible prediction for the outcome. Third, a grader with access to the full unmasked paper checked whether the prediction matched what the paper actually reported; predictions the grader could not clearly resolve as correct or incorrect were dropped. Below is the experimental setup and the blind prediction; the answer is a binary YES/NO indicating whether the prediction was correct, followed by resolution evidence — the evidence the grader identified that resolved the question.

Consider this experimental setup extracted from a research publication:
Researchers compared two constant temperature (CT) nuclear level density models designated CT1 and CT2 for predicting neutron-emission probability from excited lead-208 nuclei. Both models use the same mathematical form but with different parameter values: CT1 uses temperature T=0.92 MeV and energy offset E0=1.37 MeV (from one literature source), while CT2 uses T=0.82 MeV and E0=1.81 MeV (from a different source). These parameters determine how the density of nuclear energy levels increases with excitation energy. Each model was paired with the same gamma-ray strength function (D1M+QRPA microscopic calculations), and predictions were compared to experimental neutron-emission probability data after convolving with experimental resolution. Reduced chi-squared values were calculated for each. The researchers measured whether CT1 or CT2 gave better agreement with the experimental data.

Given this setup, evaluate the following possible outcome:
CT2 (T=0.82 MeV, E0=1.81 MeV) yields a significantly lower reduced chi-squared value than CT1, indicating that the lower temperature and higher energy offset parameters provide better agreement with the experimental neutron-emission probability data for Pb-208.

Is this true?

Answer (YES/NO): NO